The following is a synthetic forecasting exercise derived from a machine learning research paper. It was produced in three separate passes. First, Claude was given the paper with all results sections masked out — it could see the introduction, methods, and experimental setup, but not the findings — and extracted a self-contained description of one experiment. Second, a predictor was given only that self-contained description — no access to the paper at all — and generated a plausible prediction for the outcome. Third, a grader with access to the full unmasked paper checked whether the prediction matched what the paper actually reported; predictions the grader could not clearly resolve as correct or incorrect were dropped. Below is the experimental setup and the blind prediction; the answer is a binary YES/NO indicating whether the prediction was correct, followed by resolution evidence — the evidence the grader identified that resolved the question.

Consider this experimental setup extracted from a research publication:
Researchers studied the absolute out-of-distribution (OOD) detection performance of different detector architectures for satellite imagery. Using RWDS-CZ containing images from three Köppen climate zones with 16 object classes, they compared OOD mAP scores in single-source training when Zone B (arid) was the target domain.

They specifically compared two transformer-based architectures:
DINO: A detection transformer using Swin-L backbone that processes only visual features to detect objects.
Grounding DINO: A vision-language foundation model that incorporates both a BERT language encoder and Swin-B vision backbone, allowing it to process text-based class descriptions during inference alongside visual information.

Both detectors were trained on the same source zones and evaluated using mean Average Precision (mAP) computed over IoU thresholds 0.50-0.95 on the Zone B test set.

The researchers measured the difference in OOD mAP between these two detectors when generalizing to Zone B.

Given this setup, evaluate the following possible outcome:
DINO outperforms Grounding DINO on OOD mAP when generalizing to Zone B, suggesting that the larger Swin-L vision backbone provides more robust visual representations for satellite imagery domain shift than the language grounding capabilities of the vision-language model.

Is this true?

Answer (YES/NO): NO